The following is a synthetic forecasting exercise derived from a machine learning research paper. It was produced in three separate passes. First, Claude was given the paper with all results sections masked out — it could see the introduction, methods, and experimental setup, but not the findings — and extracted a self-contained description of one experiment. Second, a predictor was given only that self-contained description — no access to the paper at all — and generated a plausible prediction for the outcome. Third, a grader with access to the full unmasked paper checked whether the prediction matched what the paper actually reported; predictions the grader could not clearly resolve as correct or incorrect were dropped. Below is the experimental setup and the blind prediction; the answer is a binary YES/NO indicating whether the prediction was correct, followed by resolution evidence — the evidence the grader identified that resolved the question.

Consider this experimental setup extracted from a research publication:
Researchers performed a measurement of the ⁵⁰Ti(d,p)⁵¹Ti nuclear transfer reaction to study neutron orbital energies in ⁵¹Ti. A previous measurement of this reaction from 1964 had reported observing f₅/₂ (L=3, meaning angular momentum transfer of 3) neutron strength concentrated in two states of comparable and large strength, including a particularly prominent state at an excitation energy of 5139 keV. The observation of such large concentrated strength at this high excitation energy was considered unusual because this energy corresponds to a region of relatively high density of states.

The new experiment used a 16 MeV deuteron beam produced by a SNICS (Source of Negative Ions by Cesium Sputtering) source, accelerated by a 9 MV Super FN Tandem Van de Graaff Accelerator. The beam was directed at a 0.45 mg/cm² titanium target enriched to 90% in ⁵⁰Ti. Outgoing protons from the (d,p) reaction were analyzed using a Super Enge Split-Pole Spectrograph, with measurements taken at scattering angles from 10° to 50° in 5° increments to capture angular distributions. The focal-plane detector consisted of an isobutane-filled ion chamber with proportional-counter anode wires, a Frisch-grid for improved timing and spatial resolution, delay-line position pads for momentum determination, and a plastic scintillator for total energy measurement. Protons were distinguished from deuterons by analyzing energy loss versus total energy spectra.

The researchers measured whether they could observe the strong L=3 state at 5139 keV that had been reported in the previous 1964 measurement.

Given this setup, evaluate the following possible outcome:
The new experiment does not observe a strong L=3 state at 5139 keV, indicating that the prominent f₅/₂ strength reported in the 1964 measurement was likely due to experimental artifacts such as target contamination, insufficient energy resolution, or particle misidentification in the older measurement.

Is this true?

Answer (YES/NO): NO